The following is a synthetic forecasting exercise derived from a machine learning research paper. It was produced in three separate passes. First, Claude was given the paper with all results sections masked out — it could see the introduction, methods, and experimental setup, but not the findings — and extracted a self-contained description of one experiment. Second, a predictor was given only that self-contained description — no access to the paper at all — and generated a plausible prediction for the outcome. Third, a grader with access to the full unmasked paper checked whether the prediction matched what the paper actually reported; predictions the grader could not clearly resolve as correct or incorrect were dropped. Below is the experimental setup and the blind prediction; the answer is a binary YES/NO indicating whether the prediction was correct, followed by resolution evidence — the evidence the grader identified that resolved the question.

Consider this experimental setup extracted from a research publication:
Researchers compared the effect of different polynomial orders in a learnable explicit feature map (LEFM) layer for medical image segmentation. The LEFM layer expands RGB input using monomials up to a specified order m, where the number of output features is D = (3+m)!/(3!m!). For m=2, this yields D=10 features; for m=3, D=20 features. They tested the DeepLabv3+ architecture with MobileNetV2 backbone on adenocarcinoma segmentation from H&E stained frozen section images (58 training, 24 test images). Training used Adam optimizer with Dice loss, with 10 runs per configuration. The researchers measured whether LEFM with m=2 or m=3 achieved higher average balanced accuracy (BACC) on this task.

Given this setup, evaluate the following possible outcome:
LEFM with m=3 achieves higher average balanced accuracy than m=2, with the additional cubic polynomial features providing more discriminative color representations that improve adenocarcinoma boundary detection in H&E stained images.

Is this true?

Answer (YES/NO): YES